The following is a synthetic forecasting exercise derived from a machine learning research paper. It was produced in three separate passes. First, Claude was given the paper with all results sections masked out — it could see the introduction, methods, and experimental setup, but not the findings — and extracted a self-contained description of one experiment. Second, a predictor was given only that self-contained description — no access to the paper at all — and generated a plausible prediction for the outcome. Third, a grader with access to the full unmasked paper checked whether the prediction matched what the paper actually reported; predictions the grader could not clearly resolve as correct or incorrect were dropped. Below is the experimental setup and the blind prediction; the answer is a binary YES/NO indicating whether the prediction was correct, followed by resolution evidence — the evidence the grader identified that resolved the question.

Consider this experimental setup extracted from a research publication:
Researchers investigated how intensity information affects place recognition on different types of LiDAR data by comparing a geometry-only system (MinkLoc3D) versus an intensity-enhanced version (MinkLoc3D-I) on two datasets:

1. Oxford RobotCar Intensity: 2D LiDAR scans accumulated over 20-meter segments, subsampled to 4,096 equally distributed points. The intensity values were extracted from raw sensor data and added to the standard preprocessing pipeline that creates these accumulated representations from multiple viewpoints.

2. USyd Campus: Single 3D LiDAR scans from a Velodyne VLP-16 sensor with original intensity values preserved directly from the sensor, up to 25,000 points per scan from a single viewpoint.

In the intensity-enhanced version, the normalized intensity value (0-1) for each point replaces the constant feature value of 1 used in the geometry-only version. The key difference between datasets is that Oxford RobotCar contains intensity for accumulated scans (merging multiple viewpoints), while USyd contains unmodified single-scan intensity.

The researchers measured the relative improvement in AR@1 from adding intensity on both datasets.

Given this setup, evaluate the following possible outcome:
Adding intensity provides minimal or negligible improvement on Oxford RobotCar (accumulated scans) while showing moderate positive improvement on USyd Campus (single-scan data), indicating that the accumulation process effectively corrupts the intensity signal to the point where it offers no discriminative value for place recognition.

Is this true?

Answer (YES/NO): NO